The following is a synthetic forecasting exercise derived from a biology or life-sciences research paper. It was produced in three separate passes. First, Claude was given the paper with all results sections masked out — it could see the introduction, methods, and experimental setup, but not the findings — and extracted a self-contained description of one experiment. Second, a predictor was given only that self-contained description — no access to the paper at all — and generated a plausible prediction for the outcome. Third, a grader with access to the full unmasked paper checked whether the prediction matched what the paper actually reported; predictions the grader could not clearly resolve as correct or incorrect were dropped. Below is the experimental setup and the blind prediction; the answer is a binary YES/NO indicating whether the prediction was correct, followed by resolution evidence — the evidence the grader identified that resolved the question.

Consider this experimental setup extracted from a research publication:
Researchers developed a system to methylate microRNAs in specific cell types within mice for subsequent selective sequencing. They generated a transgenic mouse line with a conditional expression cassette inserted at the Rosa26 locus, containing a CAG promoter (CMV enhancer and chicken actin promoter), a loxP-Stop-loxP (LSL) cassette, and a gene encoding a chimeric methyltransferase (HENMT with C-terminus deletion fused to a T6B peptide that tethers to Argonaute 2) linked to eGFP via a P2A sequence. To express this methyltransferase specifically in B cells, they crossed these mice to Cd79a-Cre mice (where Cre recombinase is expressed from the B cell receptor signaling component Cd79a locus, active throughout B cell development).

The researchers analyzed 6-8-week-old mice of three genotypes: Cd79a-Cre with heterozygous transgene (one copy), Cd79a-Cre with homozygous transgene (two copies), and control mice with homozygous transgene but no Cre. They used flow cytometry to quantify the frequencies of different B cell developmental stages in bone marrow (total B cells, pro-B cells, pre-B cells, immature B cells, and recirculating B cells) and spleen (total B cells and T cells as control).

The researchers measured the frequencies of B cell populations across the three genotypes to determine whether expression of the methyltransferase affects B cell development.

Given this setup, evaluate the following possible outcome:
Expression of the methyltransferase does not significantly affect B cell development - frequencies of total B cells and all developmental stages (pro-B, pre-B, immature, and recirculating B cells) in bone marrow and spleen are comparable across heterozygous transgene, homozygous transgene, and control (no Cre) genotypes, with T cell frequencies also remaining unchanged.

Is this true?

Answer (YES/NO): NO